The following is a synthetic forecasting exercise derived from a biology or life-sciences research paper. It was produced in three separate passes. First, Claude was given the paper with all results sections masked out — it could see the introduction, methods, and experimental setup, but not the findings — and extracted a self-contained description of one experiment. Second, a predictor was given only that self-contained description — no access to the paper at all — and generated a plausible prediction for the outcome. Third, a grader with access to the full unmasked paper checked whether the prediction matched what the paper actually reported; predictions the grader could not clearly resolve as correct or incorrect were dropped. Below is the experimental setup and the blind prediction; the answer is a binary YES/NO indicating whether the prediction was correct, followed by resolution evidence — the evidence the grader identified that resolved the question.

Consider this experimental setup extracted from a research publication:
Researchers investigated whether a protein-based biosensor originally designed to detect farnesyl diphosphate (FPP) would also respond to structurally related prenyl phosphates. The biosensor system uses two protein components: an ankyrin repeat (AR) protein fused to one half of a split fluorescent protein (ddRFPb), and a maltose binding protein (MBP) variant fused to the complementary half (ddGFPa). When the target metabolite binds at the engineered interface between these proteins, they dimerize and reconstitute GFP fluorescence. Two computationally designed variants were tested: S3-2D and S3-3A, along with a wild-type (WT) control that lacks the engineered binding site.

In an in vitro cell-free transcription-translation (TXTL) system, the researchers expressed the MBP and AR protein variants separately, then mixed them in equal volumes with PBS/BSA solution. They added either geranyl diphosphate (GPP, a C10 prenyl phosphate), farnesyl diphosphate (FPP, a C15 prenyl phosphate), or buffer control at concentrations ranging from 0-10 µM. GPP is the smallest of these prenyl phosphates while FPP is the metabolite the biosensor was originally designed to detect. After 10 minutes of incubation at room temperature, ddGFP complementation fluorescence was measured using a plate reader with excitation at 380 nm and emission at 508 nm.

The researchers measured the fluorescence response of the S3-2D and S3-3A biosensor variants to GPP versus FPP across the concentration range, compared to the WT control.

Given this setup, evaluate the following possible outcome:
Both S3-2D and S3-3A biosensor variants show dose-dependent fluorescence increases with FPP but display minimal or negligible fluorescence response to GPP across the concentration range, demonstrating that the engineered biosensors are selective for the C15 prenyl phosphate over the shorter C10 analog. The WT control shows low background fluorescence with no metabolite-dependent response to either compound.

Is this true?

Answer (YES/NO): NO